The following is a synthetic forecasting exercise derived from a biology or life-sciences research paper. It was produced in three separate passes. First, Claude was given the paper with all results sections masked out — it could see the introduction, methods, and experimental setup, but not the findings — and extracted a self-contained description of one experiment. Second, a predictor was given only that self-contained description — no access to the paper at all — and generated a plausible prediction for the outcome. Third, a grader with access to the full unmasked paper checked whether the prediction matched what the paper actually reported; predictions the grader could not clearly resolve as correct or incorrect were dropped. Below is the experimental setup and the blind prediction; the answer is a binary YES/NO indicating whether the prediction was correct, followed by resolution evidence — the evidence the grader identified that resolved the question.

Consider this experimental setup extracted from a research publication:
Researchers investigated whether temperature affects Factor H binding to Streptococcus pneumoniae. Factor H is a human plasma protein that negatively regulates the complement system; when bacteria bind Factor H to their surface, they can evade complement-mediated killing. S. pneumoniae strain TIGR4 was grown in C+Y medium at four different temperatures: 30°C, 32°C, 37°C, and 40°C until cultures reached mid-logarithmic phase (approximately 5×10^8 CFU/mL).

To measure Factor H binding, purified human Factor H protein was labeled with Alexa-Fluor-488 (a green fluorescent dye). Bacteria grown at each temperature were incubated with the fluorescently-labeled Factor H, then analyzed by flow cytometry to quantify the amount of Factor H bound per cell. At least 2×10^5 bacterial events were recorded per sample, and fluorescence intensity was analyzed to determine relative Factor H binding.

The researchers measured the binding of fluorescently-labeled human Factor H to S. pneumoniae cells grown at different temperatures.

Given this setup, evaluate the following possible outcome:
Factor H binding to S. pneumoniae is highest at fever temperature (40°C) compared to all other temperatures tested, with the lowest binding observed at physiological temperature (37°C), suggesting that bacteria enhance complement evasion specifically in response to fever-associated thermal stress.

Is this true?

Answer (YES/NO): NO